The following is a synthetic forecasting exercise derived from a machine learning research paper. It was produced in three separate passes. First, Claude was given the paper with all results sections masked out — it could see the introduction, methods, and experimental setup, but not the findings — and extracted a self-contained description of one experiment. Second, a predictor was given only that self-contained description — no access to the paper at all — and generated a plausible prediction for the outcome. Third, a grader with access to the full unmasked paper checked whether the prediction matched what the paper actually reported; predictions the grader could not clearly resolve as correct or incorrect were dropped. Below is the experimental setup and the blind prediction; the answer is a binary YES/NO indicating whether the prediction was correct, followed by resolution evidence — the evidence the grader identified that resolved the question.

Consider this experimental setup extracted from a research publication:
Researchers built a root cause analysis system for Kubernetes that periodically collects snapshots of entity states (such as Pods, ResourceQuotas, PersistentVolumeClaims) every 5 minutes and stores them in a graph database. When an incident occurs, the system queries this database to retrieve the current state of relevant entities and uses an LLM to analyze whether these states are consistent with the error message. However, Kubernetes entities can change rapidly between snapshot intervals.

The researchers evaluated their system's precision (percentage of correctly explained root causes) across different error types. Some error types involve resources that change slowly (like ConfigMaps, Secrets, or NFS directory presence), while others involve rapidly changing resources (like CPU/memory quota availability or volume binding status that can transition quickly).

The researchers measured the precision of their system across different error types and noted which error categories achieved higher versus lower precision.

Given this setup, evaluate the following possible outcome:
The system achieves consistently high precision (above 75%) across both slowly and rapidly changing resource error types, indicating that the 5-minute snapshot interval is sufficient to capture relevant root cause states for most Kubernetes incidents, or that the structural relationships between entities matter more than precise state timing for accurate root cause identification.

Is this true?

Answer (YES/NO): NO